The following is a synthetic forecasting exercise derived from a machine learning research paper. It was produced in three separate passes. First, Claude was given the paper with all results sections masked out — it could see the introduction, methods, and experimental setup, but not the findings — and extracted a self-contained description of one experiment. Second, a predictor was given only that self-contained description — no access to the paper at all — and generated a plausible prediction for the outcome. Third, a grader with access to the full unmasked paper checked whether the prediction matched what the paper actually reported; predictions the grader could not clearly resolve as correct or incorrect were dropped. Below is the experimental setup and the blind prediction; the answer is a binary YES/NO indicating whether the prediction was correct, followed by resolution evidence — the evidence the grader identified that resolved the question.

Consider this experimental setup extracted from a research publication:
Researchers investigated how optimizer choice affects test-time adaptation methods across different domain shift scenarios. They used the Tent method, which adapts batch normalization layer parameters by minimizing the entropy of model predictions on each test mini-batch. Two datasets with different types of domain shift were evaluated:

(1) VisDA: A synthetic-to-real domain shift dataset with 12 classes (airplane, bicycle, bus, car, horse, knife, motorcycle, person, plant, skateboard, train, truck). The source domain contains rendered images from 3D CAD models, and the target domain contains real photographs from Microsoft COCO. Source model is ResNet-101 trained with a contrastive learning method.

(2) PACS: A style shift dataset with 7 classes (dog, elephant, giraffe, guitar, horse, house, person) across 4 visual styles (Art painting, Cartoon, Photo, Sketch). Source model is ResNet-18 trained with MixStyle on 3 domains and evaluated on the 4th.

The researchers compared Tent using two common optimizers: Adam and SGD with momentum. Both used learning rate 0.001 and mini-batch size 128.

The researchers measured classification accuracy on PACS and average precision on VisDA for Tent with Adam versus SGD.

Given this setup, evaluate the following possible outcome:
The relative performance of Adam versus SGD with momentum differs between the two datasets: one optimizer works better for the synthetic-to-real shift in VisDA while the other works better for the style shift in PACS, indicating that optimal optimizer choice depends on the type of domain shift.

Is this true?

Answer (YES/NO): YES